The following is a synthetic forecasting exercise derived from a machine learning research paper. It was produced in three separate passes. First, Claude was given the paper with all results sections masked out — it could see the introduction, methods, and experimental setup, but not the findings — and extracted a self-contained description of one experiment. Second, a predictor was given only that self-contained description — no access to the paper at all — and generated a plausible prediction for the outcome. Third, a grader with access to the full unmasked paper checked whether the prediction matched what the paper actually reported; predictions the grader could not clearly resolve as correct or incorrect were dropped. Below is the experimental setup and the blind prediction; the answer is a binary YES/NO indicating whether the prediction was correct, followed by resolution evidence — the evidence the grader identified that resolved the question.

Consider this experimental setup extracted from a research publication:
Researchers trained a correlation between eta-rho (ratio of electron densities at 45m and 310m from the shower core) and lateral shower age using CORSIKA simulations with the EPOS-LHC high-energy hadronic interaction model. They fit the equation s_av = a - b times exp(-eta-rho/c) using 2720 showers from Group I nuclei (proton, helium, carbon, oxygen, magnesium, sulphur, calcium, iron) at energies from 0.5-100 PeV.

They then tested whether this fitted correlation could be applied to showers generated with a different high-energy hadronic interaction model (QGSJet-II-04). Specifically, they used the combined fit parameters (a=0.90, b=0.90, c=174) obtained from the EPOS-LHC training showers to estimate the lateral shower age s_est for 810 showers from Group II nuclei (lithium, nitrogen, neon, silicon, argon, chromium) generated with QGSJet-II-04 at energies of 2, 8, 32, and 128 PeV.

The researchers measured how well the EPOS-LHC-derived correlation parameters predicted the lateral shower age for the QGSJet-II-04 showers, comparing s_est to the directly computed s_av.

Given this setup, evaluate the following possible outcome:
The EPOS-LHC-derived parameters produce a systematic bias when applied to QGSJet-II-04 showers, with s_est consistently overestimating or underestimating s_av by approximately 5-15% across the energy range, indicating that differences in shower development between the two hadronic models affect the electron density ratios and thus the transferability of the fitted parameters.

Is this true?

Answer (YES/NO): NO